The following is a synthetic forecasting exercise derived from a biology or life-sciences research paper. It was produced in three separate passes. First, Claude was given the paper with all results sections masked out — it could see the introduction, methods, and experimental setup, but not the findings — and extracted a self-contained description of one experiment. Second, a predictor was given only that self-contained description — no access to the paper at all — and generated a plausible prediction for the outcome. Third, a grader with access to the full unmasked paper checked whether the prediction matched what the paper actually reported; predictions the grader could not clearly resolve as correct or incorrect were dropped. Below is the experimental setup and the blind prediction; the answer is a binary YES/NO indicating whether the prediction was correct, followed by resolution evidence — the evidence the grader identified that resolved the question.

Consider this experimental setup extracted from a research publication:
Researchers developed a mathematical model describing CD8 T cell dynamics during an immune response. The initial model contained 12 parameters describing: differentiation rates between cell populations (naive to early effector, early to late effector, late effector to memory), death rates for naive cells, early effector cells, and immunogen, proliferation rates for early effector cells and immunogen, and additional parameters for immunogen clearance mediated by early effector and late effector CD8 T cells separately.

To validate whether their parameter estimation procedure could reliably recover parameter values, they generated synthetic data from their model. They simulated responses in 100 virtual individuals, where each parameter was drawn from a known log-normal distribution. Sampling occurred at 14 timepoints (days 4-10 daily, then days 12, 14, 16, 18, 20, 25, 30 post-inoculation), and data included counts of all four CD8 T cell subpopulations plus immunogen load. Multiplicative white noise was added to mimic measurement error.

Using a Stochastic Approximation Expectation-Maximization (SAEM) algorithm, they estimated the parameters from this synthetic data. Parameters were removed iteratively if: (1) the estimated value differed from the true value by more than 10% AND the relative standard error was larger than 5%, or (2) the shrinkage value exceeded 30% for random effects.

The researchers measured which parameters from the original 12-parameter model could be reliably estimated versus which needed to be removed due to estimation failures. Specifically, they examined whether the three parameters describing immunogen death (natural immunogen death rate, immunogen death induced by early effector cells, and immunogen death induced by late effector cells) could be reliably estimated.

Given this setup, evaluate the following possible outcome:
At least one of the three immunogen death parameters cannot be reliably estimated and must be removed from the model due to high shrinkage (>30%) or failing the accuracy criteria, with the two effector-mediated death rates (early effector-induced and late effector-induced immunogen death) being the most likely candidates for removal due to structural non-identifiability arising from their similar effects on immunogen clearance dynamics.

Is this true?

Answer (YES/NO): NO